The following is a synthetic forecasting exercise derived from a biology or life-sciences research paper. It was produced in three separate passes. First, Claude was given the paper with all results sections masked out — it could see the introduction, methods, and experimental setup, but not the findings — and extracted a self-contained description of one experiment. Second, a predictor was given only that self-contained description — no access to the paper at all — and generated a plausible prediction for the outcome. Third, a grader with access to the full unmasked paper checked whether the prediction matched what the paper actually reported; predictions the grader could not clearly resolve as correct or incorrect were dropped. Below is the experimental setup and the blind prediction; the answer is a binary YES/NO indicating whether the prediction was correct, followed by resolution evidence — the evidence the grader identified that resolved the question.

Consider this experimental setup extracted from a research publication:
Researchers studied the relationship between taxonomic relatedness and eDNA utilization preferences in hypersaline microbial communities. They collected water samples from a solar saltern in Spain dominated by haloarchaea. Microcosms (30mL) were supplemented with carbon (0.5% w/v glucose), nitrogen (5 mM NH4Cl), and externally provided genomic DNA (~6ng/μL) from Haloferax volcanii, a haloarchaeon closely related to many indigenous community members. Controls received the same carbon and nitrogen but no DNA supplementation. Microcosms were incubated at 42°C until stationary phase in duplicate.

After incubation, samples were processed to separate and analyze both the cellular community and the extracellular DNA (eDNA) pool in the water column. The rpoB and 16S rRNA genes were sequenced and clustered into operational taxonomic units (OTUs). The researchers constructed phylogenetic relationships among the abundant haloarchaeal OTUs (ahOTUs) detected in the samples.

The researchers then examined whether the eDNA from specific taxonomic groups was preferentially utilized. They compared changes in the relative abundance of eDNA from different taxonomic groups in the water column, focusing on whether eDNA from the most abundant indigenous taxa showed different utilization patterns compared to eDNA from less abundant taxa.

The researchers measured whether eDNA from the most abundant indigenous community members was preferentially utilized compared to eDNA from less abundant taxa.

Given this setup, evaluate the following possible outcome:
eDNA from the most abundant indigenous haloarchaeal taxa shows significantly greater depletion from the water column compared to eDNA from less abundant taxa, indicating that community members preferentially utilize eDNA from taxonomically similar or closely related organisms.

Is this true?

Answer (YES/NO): YES